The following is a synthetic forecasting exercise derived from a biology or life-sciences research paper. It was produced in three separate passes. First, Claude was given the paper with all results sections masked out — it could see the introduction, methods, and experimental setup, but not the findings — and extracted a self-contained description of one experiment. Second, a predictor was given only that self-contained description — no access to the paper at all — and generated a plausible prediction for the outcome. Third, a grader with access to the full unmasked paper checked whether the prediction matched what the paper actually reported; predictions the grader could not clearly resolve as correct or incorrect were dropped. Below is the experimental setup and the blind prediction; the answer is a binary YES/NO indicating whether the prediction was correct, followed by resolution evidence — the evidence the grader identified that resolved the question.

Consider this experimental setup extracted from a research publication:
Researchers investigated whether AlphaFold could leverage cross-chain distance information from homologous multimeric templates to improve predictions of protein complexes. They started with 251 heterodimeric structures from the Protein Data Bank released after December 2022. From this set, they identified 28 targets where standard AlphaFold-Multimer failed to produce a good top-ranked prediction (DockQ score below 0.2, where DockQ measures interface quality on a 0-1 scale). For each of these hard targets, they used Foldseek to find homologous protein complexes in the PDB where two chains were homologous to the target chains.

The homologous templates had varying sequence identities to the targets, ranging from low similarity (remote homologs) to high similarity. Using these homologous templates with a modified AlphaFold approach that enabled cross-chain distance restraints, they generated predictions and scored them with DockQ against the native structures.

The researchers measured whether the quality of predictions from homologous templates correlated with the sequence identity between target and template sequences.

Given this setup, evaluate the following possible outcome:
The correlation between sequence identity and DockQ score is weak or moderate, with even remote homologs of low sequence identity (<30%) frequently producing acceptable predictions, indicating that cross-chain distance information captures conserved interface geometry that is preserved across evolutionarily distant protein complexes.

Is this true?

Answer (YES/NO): YES